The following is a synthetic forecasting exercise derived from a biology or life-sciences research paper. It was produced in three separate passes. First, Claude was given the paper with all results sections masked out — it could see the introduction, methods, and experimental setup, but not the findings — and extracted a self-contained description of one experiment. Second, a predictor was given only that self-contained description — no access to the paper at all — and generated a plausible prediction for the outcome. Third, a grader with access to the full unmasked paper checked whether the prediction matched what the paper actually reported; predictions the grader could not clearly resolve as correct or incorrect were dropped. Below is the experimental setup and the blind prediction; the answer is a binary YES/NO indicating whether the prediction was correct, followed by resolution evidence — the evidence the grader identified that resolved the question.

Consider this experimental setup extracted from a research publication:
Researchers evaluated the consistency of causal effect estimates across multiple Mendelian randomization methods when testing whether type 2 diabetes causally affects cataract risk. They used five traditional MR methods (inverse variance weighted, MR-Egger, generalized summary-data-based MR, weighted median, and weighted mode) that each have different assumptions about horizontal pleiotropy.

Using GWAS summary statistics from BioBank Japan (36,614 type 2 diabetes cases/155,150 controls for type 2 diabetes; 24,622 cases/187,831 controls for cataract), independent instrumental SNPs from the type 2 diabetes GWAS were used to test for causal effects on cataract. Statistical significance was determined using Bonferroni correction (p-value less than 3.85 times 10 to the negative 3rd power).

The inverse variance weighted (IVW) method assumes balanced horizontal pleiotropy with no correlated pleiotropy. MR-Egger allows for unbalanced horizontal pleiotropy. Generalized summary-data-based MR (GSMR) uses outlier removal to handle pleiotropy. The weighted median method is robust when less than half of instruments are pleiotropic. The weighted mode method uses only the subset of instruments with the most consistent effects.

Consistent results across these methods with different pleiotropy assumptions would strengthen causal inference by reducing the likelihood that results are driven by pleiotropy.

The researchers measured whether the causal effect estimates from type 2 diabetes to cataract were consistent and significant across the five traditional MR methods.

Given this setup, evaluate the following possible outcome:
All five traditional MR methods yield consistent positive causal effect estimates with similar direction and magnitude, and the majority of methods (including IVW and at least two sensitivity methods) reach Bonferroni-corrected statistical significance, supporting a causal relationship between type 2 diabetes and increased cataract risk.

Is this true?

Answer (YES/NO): YES